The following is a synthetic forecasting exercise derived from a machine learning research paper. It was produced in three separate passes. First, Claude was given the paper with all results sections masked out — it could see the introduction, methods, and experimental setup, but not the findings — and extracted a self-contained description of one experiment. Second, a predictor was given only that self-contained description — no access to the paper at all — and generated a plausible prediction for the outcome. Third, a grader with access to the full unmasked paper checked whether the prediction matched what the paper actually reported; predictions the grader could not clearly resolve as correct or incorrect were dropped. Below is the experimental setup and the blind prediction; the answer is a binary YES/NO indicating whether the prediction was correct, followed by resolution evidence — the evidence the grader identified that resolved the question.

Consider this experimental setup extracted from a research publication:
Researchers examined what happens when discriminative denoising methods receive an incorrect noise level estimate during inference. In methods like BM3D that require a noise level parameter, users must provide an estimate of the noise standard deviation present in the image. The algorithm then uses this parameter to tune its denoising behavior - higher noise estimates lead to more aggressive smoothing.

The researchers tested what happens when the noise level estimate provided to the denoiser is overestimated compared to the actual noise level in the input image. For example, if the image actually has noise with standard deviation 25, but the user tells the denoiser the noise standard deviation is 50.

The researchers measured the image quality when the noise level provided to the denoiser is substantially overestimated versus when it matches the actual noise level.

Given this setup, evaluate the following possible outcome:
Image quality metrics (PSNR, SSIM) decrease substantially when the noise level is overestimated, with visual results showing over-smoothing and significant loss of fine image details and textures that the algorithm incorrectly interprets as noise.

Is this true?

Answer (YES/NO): YES